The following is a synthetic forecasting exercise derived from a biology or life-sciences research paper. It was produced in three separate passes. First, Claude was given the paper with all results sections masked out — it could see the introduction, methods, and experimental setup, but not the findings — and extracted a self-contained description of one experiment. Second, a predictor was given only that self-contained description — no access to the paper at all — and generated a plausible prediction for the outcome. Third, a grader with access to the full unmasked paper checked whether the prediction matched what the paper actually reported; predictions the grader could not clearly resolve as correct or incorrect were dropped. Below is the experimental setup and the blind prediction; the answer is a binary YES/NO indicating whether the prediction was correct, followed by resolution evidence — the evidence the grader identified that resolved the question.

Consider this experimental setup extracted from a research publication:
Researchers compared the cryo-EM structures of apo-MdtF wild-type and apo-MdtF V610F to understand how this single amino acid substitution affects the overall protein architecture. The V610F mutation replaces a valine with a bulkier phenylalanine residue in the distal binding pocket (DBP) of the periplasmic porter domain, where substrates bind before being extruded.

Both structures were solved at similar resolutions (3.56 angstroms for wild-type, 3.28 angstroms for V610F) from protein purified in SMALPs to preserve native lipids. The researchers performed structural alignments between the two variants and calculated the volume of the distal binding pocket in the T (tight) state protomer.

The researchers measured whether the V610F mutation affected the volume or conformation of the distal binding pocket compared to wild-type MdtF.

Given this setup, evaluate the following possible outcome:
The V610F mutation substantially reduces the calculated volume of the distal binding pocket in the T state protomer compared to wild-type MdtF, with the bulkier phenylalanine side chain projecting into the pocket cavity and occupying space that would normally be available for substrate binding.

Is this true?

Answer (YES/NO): NO